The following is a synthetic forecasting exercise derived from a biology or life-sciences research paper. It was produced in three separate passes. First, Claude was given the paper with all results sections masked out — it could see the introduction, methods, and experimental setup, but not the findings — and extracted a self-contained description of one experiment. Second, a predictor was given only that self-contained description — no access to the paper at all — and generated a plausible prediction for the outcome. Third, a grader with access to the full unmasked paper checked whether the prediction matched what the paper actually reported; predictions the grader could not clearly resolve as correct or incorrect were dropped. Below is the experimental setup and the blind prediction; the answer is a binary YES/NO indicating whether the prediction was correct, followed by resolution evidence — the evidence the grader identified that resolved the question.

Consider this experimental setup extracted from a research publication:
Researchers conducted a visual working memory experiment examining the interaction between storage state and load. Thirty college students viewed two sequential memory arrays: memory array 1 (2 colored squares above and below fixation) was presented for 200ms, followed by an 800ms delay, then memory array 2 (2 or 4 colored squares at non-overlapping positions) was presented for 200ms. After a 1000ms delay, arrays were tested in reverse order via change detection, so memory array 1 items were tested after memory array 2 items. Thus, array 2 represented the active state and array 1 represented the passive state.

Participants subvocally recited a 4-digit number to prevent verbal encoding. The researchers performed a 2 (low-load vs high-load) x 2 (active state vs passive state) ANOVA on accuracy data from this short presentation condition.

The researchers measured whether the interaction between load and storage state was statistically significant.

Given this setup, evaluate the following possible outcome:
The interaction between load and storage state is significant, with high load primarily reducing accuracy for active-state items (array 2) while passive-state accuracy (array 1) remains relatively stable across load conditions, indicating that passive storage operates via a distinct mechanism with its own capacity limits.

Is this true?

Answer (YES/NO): NO